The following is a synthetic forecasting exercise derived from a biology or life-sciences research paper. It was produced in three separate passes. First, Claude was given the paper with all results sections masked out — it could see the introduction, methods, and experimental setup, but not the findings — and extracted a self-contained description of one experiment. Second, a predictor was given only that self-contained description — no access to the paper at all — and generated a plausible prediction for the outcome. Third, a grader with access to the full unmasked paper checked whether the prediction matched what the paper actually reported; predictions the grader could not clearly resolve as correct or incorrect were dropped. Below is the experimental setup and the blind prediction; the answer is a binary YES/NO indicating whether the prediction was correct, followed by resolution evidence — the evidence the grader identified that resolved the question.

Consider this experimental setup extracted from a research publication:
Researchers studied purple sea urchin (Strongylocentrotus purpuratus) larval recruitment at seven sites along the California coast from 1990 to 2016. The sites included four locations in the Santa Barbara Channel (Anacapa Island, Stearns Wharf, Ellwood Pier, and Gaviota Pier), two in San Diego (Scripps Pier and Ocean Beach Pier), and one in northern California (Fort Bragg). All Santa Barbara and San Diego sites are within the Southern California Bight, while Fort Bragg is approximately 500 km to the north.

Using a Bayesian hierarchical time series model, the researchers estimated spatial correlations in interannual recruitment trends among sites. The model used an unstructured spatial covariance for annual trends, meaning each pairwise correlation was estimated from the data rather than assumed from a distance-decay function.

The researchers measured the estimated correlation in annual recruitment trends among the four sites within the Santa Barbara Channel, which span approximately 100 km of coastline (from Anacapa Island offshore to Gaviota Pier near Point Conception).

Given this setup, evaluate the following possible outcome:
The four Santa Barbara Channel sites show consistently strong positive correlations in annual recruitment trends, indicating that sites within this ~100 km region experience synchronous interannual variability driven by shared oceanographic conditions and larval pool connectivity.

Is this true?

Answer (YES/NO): NO